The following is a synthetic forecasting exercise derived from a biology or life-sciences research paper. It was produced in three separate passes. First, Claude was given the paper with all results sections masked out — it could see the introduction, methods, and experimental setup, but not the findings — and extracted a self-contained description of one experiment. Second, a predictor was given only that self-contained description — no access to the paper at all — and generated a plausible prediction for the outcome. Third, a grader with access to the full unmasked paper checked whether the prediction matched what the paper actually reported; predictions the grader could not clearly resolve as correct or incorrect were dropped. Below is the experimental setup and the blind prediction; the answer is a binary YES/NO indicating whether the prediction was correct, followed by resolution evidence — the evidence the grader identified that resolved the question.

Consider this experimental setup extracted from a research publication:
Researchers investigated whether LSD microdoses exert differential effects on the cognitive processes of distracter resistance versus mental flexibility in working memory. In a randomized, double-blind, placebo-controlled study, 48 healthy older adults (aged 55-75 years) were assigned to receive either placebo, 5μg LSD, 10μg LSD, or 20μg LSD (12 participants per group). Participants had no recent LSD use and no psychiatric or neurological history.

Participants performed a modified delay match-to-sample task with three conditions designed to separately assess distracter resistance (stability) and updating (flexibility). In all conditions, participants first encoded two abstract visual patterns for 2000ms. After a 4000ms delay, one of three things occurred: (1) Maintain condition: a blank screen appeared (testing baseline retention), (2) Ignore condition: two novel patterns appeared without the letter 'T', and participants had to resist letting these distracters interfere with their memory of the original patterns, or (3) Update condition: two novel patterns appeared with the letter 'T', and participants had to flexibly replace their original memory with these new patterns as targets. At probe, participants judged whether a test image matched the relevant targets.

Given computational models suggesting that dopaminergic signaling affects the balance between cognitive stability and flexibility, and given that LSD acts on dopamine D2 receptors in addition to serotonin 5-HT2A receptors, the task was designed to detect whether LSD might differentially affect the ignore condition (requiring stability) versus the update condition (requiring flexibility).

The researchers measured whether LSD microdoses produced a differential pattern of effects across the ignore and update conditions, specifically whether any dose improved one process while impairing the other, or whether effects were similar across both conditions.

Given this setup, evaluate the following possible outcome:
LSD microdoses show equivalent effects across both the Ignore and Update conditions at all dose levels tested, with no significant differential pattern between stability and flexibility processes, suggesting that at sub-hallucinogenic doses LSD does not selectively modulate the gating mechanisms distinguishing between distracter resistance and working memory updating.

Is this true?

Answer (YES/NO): YES